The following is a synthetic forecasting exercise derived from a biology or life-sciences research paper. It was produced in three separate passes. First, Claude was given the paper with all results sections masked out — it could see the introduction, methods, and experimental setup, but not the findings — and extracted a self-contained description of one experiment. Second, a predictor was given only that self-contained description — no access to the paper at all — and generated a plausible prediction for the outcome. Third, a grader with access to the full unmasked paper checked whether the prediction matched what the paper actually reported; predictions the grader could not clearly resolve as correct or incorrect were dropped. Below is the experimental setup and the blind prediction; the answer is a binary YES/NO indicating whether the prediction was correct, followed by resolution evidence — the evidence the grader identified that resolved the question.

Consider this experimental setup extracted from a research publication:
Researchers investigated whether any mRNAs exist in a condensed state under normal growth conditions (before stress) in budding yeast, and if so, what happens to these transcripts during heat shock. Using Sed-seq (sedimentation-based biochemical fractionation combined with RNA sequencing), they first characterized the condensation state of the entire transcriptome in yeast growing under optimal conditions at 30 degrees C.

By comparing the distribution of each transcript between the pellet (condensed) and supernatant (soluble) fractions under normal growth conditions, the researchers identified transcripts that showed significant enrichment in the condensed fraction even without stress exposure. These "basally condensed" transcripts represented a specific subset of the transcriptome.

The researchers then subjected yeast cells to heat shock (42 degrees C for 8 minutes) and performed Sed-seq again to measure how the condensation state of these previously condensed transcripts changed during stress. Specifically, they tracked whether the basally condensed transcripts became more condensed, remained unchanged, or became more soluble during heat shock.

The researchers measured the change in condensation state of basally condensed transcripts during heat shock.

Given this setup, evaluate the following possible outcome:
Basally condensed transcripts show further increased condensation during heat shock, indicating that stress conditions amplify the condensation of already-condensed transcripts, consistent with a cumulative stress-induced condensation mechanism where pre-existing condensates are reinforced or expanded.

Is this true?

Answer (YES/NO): NO